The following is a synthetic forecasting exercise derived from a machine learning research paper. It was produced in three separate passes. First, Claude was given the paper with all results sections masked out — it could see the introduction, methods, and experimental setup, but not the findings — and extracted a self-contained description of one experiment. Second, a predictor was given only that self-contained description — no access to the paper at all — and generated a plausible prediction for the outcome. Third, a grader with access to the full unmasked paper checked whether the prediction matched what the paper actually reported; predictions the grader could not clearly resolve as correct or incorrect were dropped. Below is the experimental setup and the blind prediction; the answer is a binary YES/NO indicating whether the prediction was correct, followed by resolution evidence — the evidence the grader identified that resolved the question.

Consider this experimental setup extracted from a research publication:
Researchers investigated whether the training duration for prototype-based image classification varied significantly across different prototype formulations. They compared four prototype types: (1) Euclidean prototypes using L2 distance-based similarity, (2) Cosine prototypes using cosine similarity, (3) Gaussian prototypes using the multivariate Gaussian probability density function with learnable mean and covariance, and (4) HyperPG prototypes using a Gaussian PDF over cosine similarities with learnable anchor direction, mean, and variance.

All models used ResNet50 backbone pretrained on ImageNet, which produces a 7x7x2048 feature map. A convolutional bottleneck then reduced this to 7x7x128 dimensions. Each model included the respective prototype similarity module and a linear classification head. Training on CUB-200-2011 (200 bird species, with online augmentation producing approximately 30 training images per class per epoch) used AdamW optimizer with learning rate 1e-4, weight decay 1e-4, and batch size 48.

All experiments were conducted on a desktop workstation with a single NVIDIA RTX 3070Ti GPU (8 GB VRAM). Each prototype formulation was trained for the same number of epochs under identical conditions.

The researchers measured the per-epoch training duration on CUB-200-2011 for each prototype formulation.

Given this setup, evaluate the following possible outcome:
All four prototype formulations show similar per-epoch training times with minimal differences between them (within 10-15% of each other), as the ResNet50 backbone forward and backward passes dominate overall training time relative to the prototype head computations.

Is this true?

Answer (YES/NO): YES